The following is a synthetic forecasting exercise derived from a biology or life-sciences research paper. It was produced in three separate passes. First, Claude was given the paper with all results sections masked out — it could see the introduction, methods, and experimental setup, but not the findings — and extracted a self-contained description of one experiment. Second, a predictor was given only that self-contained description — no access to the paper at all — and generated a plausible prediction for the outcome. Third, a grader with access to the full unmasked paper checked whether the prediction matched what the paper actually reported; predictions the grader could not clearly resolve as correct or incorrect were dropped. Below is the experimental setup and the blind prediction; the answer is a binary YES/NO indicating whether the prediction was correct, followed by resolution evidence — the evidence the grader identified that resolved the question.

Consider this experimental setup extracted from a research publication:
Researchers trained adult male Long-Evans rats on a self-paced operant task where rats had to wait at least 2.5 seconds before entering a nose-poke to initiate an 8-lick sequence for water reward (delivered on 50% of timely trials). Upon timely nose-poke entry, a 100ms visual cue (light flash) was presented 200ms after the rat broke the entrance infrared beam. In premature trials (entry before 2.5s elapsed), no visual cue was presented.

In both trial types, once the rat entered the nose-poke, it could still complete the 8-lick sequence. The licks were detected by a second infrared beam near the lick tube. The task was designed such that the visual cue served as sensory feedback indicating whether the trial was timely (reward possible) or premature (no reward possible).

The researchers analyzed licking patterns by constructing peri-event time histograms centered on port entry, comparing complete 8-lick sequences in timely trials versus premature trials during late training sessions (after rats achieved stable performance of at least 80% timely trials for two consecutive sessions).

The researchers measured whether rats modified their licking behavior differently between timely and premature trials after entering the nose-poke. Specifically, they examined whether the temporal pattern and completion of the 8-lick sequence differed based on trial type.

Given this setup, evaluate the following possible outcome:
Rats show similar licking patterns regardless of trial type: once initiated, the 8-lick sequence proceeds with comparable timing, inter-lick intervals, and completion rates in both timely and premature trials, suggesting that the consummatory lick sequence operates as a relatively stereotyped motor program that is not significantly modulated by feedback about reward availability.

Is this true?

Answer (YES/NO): YES